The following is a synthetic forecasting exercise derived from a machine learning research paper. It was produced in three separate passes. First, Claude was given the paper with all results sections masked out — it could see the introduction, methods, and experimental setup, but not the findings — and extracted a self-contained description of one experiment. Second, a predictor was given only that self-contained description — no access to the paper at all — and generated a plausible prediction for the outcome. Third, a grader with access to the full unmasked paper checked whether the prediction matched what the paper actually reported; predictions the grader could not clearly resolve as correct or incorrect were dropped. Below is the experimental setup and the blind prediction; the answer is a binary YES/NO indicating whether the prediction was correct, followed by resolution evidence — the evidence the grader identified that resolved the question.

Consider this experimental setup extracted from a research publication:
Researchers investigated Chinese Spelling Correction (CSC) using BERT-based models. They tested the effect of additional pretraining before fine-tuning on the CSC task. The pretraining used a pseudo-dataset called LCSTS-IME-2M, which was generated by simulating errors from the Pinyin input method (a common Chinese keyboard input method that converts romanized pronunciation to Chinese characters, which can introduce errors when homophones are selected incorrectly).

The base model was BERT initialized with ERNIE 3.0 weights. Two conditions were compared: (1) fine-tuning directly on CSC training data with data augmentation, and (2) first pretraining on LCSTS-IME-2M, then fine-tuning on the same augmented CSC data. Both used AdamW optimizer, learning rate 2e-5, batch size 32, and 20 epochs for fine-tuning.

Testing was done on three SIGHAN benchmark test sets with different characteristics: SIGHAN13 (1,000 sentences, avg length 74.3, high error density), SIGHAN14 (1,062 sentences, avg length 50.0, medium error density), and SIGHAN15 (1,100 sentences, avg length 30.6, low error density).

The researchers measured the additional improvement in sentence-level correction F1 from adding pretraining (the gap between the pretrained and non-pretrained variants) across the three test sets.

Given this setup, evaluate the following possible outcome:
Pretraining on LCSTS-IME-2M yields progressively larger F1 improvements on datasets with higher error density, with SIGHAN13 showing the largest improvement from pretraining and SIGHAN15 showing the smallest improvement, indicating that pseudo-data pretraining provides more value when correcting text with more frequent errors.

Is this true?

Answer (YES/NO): NO